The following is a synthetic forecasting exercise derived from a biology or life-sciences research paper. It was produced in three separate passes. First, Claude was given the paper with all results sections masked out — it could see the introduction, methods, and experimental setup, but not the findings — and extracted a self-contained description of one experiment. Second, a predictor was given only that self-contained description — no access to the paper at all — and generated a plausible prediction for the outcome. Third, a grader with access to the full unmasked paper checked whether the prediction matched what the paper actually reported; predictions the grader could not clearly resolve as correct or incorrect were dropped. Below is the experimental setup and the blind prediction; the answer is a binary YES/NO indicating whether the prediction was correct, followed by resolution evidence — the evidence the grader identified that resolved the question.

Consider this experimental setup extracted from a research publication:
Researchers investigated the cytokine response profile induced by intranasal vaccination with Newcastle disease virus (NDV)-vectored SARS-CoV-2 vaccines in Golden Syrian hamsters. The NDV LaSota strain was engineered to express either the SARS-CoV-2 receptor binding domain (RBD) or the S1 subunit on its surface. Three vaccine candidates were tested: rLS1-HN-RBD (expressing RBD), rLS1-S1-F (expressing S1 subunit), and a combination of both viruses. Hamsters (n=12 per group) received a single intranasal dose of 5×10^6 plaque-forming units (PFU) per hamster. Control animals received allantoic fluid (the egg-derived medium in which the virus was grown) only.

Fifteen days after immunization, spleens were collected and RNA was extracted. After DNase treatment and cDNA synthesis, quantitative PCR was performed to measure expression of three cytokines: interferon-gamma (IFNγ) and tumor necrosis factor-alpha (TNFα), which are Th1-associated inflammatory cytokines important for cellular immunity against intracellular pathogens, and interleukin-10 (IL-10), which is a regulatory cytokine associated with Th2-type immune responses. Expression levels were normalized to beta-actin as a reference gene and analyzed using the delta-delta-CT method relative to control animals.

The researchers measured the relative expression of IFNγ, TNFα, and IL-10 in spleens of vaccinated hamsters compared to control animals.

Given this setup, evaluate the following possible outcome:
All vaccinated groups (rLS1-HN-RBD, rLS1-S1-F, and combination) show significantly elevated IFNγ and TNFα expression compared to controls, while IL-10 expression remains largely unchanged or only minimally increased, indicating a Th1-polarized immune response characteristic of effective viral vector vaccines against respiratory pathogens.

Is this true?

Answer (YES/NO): NO